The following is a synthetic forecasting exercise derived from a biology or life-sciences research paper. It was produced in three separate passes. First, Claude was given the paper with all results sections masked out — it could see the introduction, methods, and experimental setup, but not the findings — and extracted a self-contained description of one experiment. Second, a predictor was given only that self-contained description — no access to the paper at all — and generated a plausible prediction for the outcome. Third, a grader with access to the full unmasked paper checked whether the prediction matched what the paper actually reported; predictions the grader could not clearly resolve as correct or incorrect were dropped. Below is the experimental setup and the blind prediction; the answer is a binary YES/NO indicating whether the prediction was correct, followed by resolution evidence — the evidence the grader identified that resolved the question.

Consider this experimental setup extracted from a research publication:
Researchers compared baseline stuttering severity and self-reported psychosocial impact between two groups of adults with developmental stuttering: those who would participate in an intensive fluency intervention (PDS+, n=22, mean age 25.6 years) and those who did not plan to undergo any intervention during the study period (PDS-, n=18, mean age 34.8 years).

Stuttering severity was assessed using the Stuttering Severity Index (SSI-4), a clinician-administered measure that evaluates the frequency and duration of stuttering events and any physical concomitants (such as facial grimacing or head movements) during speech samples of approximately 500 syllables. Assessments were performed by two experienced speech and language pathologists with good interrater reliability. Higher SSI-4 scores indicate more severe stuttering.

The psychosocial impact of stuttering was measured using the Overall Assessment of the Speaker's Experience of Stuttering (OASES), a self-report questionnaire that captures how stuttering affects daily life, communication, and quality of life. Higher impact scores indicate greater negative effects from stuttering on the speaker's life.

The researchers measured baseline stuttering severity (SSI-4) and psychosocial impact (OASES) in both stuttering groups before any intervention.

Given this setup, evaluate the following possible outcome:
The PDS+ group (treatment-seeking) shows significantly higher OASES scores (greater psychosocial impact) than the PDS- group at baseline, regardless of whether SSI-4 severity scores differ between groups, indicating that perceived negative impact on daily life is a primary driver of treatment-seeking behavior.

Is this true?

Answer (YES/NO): YES